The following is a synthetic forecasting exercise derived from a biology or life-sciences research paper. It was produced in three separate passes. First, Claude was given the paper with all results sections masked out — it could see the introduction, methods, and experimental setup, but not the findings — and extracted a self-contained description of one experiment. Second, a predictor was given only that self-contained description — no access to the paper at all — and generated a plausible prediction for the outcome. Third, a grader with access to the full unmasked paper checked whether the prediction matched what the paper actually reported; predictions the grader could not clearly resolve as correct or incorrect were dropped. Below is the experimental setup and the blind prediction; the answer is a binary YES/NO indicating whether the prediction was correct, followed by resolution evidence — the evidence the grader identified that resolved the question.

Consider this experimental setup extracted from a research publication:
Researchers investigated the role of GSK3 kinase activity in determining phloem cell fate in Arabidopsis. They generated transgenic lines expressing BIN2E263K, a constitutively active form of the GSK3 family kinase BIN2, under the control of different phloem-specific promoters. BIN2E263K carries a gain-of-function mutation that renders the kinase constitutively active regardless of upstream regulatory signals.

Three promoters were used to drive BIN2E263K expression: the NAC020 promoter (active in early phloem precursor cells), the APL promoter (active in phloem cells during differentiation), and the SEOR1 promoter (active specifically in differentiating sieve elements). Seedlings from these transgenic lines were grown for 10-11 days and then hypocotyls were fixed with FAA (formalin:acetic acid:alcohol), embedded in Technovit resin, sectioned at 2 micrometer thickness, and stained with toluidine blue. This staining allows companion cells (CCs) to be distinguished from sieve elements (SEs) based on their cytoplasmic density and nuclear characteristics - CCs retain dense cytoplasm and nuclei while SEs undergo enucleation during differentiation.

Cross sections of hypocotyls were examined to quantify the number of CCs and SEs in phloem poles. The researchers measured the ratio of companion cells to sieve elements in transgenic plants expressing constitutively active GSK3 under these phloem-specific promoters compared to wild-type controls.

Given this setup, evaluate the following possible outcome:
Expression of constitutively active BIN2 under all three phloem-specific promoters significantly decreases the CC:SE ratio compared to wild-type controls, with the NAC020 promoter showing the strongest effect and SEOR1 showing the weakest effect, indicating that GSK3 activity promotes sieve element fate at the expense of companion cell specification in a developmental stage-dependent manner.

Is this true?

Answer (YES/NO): NO